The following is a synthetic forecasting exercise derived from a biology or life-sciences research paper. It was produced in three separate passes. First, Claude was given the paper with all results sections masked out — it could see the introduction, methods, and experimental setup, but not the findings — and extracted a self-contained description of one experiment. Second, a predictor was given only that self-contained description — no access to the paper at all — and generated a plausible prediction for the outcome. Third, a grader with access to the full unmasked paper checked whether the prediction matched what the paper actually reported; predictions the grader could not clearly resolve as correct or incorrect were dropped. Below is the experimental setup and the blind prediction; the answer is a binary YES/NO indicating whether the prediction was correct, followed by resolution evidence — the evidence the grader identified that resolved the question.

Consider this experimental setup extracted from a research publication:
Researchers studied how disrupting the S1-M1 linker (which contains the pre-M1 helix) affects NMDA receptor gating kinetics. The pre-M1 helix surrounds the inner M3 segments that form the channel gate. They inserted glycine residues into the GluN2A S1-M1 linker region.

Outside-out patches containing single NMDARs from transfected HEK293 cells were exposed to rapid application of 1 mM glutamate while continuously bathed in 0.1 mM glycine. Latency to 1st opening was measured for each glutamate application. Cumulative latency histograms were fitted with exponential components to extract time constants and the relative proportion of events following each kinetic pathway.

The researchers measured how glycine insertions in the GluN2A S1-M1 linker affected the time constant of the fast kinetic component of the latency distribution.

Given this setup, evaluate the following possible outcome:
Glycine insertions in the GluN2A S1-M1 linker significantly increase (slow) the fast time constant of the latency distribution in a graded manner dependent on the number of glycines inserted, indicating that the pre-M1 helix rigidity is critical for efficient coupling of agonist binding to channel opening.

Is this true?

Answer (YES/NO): NO